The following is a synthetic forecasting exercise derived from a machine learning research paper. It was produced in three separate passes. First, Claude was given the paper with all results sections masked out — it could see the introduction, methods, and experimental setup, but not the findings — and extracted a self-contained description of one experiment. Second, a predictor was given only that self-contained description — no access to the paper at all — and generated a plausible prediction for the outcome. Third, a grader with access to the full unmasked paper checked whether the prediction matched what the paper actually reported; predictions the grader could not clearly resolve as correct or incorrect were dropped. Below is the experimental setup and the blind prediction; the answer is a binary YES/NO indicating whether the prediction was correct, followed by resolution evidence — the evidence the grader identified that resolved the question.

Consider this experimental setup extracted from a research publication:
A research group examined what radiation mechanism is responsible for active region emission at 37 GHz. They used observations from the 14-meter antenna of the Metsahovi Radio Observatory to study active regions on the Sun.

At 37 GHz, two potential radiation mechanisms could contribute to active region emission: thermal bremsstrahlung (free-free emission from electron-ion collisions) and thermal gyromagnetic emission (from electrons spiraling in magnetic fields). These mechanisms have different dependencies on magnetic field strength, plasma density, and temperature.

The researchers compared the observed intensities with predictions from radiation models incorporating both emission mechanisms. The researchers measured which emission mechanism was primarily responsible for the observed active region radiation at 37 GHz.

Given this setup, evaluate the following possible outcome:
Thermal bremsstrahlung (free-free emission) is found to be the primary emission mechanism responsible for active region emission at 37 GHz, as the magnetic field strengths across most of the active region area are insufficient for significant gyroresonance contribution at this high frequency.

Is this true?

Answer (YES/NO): YES